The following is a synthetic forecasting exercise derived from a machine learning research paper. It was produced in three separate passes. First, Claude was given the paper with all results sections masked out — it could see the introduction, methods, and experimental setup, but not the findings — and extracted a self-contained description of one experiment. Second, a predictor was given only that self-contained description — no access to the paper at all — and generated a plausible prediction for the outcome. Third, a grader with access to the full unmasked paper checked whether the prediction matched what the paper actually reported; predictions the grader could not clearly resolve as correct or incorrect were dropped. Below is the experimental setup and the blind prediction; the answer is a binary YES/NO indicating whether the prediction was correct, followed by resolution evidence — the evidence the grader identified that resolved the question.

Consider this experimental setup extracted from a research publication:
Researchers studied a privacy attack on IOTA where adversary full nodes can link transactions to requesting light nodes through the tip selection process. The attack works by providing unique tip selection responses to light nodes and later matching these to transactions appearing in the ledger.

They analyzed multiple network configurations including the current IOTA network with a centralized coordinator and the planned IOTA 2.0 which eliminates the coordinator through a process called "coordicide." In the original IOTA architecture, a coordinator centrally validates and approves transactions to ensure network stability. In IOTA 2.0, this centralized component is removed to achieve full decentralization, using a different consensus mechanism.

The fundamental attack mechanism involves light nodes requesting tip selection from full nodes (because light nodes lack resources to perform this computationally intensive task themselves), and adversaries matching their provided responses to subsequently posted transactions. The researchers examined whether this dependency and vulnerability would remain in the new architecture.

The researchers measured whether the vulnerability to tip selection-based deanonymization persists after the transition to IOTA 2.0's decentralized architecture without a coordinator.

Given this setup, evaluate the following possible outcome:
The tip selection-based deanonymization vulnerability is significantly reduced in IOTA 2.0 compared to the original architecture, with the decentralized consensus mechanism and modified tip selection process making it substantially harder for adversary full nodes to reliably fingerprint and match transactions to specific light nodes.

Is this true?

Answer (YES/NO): NO